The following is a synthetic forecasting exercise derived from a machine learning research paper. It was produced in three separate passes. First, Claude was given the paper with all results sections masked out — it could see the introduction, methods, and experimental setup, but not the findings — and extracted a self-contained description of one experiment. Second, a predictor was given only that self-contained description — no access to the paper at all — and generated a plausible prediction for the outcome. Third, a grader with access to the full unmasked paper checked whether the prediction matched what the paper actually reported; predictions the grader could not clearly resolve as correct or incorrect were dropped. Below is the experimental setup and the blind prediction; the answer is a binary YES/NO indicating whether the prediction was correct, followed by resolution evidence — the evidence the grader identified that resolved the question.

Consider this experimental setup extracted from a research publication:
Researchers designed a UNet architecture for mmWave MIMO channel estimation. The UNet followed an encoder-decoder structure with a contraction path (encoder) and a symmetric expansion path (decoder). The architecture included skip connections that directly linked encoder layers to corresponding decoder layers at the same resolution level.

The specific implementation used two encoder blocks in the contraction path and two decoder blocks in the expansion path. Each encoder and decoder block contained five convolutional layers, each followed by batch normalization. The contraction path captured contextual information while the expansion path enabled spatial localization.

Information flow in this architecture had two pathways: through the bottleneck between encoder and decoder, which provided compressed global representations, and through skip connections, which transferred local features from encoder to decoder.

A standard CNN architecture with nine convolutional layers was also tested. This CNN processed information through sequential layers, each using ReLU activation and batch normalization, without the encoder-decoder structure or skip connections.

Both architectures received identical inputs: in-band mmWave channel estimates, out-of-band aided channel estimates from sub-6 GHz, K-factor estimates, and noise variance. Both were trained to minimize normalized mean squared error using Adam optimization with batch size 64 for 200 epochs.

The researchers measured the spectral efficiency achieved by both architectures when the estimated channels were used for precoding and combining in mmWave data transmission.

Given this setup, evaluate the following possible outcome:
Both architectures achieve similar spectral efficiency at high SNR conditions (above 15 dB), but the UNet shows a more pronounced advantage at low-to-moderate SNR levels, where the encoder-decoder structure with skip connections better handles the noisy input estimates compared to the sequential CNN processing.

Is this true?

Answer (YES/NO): NO